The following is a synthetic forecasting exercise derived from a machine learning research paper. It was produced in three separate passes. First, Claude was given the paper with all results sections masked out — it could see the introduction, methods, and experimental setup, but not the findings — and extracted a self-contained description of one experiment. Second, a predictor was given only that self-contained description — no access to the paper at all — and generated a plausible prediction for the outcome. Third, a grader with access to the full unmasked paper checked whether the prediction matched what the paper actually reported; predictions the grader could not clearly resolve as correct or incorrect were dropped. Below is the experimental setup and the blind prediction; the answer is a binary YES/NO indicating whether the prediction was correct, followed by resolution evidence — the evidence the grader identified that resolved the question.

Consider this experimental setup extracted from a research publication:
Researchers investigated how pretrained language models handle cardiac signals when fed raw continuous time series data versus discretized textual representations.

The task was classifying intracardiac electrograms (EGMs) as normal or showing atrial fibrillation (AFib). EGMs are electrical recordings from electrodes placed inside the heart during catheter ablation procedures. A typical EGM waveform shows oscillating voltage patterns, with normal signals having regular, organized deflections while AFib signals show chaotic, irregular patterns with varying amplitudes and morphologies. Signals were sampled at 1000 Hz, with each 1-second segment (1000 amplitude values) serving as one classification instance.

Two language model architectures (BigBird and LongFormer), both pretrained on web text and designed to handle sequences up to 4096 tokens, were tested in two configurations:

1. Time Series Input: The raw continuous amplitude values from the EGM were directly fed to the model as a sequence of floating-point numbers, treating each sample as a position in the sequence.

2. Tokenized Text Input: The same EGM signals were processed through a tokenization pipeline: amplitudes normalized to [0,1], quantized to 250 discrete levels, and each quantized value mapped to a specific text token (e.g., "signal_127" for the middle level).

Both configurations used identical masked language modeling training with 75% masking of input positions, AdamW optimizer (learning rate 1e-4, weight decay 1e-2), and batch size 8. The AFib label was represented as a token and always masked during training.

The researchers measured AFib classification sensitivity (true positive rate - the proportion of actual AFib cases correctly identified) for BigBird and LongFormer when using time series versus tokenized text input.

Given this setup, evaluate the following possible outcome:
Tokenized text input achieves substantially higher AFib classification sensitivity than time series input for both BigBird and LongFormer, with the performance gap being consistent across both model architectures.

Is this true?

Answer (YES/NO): NO